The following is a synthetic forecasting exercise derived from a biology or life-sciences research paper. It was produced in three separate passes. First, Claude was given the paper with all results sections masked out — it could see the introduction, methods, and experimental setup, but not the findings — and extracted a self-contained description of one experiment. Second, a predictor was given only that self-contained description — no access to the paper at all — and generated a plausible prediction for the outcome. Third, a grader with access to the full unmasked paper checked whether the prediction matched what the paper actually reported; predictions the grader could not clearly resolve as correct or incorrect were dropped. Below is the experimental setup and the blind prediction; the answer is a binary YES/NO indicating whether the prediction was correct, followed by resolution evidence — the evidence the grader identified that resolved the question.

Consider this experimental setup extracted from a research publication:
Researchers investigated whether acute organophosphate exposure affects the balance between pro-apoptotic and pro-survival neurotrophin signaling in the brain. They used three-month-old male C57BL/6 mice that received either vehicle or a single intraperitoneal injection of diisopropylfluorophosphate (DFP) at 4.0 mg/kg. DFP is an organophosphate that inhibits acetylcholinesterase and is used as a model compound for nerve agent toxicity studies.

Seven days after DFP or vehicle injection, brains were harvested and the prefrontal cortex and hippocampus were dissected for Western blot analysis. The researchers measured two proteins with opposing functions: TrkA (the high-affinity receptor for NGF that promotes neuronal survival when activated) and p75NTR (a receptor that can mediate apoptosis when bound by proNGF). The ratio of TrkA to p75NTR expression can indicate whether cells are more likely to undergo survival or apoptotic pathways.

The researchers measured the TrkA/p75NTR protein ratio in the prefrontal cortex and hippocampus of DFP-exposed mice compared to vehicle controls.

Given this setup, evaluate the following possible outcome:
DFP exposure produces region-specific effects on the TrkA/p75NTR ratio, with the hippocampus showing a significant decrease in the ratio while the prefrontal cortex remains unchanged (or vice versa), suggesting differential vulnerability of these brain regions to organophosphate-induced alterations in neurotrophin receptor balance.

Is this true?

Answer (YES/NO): NO